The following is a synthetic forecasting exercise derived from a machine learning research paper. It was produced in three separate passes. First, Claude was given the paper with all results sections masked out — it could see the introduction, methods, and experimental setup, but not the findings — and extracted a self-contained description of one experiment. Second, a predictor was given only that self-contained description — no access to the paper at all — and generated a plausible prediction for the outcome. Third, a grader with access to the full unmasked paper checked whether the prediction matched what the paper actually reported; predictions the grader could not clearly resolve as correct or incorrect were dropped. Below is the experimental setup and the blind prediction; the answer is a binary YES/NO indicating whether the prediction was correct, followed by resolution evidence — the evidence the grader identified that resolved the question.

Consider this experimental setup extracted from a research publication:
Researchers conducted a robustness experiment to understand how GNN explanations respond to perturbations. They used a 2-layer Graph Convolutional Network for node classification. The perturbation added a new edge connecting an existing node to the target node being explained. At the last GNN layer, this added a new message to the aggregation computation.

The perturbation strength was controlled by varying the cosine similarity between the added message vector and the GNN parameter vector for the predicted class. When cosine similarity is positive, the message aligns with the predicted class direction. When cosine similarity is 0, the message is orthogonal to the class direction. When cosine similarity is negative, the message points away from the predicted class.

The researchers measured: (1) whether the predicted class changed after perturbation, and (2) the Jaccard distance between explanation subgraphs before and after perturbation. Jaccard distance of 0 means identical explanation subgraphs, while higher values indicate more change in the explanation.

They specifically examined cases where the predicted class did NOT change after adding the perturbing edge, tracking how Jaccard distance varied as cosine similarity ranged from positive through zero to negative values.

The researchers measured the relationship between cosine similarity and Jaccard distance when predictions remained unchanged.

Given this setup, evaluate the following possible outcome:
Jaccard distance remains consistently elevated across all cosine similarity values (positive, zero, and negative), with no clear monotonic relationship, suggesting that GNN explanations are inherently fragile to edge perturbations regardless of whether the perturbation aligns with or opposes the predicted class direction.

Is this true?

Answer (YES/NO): NO